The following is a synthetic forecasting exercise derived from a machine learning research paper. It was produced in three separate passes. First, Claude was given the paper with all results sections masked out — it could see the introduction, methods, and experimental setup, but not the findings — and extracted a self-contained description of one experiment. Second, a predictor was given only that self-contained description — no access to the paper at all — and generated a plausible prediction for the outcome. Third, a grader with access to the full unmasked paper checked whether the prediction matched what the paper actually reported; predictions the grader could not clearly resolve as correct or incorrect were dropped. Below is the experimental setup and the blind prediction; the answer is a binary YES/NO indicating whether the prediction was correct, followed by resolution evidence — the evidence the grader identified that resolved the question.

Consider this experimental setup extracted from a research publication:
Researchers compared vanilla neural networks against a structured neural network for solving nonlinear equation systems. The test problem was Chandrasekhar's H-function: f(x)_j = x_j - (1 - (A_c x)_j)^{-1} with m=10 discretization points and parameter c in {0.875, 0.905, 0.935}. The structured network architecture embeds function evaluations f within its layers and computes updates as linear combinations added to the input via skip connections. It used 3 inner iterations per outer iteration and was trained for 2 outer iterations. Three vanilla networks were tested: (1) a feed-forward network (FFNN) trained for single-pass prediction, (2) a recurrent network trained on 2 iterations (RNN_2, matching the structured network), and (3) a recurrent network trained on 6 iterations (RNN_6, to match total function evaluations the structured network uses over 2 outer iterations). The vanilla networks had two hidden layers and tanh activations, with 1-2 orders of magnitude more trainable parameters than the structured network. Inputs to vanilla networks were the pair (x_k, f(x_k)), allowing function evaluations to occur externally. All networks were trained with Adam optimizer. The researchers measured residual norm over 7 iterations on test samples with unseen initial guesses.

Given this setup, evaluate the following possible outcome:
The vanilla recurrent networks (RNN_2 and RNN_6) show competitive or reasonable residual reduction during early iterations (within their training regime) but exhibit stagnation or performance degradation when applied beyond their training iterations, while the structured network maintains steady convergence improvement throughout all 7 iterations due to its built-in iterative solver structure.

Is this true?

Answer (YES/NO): YES